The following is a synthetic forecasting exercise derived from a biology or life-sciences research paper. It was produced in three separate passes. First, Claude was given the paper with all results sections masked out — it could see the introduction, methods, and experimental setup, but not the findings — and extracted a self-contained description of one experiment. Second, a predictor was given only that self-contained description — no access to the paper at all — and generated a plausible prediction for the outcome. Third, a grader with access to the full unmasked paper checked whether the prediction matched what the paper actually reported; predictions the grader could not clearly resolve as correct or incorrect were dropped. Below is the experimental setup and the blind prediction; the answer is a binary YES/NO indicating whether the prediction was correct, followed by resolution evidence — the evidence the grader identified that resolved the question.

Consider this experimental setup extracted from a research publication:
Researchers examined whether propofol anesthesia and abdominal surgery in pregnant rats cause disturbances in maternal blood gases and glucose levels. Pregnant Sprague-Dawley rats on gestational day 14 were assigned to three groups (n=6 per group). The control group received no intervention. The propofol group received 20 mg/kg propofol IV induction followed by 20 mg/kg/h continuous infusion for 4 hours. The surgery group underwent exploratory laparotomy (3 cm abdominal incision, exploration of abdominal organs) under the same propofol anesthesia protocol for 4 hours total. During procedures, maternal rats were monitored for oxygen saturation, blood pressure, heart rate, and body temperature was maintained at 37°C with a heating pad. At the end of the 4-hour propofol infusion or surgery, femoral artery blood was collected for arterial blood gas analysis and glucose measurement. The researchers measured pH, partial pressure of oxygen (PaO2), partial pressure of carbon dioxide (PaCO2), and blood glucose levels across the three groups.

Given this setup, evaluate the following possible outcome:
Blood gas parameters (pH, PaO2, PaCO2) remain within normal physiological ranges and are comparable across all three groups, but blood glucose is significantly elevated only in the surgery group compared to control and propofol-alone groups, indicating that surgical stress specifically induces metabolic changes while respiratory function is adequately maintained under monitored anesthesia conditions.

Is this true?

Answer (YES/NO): NO